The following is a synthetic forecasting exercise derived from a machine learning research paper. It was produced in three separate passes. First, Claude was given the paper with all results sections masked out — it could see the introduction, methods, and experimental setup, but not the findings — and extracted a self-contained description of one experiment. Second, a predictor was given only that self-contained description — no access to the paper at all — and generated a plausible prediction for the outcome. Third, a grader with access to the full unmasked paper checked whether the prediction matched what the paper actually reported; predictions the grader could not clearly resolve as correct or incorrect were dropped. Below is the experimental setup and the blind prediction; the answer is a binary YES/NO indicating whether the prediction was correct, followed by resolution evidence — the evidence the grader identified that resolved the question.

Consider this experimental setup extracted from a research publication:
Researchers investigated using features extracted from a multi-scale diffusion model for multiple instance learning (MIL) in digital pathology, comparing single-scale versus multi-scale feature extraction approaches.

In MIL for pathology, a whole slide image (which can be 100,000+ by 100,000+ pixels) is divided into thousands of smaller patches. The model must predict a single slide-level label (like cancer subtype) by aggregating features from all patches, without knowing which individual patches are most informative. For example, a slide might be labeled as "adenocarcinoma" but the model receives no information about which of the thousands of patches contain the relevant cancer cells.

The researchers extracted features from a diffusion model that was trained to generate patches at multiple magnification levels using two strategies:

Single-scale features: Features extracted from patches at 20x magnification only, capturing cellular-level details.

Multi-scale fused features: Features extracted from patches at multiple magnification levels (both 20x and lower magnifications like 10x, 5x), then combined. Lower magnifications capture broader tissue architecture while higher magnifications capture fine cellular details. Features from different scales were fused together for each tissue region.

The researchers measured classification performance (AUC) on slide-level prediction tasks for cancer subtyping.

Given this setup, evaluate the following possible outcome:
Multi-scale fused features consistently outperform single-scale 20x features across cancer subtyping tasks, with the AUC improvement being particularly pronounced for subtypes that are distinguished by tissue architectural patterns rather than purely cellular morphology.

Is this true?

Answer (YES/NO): NO